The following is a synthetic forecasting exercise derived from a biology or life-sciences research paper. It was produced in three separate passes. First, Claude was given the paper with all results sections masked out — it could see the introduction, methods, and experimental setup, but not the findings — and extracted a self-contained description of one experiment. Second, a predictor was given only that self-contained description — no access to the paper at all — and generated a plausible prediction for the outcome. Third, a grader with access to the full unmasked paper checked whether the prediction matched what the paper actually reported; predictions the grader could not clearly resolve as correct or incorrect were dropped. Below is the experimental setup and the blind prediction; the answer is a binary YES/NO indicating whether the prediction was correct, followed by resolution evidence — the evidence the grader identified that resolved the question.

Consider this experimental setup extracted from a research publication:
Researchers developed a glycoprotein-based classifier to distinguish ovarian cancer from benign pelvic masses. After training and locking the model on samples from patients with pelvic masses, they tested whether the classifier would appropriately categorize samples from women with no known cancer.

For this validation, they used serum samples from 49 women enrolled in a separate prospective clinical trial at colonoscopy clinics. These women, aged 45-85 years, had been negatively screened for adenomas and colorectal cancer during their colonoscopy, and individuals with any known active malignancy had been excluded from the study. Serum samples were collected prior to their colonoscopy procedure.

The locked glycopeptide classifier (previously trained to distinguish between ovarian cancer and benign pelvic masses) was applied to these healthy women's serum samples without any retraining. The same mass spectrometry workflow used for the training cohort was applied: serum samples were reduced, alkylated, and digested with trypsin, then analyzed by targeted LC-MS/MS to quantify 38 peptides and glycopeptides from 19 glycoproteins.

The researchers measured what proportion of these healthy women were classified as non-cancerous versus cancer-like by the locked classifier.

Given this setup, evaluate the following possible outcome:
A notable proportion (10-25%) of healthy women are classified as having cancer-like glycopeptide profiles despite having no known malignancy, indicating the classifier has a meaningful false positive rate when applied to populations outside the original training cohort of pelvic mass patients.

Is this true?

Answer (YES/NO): YES